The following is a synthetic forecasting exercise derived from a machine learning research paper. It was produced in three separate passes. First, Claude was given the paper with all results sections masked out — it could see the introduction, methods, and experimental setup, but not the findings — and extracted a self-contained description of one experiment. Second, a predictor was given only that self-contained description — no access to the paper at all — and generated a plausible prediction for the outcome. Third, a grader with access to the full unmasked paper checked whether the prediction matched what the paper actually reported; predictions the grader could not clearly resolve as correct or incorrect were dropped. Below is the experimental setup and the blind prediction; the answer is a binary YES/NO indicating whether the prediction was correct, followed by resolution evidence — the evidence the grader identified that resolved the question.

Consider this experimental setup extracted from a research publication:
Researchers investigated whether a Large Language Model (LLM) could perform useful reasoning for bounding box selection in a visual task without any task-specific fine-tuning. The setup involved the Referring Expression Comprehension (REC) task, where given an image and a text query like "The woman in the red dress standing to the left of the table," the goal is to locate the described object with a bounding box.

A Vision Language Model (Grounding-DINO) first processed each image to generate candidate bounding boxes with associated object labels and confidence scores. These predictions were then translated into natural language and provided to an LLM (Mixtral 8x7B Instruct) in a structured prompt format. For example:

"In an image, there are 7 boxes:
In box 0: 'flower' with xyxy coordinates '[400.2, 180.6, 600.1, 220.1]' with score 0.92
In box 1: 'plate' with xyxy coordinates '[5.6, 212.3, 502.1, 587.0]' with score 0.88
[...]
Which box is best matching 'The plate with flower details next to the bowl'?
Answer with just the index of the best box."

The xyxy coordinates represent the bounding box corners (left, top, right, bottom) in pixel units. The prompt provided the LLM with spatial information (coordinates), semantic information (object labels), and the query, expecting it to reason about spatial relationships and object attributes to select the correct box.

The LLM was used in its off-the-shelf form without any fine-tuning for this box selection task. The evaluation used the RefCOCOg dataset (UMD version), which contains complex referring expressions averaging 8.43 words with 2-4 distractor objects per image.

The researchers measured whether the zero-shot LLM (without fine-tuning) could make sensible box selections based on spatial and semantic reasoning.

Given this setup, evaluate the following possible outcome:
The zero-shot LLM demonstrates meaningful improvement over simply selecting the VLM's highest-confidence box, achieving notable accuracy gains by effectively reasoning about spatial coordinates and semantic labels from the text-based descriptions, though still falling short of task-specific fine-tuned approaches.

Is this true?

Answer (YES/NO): NO